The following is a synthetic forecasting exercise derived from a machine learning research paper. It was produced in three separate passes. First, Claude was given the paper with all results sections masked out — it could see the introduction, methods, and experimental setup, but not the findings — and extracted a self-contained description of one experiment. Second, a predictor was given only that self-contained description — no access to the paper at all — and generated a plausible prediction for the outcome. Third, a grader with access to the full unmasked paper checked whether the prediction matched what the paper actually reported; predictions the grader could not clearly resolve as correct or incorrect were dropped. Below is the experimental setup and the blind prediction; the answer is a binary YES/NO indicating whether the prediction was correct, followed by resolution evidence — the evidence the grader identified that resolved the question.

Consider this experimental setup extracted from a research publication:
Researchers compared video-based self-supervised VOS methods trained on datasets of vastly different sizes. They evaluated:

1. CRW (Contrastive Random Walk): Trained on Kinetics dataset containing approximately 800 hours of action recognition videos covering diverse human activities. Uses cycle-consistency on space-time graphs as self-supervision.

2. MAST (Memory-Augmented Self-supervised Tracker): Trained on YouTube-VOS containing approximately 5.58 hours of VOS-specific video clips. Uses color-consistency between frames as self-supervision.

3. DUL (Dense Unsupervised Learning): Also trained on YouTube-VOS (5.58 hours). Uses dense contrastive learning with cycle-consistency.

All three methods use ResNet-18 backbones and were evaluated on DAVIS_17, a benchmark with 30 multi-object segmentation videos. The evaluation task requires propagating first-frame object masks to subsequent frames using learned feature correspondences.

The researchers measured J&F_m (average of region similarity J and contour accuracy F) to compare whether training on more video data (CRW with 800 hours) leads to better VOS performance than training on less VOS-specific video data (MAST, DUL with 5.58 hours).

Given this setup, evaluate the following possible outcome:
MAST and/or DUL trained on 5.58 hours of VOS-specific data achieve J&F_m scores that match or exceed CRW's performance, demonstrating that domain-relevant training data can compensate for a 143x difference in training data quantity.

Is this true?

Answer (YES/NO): YES